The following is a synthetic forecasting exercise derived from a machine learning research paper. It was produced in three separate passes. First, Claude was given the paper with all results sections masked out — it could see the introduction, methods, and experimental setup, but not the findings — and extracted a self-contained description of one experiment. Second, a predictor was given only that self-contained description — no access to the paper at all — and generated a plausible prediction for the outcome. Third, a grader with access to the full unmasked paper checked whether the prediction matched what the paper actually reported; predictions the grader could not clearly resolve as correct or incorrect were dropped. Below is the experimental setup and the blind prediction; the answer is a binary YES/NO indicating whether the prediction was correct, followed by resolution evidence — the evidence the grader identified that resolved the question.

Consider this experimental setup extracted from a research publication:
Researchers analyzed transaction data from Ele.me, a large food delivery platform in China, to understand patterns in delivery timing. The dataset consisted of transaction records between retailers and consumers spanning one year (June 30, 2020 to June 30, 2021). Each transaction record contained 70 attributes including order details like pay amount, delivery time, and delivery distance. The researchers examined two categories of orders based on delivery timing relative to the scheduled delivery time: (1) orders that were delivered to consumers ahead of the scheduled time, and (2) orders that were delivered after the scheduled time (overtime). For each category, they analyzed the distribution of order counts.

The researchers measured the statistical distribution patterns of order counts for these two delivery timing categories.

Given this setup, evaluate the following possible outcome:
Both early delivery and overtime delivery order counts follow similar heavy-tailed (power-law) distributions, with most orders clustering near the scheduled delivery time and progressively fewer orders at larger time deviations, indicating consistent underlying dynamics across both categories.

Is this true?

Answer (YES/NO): NO